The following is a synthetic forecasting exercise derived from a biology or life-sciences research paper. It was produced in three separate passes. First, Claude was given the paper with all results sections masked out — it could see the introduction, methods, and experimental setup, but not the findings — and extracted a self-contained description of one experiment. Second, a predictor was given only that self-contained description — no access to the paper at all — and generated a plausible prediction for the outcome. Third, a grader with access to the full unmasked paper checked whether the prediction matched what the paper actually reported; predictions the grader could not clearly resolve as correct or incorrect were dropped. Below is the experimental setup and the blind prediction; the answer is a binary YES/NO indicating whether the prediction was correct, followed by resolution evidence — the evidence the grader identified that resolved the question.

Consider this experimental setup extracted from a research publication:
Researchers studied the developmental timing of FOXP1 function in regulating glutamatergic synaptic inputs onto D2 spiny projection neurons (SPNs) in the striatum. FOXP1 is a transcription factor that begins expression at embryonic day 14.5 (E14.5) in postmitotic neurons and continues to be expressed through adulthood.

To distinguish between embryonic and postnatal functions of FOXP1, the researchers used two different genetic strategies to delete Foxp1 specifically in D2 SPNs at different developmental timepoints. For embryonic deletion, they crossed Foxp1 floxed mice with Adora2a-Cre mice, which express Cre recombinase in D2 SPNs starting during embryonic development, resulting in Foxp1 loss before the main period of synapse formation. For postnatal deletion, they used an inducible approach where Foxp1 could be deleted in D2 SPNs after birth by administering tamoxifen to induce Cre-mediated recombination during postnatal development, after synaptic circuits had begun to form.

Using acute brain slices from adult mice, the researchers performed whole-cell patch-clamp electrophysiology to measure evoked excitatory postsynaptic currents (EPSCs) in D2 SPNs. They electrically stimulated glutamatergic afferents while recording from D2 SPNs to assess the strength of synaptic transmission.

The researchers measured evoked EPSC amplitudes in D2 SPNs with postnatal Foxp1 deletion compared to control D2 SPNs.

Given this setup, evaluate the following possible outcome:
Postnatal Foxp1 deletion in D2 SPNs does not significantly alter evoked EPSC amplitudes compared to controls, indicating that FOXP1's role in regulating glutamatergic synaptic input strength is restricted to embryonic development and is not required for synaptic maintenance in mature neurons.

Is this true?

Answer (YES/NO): NO